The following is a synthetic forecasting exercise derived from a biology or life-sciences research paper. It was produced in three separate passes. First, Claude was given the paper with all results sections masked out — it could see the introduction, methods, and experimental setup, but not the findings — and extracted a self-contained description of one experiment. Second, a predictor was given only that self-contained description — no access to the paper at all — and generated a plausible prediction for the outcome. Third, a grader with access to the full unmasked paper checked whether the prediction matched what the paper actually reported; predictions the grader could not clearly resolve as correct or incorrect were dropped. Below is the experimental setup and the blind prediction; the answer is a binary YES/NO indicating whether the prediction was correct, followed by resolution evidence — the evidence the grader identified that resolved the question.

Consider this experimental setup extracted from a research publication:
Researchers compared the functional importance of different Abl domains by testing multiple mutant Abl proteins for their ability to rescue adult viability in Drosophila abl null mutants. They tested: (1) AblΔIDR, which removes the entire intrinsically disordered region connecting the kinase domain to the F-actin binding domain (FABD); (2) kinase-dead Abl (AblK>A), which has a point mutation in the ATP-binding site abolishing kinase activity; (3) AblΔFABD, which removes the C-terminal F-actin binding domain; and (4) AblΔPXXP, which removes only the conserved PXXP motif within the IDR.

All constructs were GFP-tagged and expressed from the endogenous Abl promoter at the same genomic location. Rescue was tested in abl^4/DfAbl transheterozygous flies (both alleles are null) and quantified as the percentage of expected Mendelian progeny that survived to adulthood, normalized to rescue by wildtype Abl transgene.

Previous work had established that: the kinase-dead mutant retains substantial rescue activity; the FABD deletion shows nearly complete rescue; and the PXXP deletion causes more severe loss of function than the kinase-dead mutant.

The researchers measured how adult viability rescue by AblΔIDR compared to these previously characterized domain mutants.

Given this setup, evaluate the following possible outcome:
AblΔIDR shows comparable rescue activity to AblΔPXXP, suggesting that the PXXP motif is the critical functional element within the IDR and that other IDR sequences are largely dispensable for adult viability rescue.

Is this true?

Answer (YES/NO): NO